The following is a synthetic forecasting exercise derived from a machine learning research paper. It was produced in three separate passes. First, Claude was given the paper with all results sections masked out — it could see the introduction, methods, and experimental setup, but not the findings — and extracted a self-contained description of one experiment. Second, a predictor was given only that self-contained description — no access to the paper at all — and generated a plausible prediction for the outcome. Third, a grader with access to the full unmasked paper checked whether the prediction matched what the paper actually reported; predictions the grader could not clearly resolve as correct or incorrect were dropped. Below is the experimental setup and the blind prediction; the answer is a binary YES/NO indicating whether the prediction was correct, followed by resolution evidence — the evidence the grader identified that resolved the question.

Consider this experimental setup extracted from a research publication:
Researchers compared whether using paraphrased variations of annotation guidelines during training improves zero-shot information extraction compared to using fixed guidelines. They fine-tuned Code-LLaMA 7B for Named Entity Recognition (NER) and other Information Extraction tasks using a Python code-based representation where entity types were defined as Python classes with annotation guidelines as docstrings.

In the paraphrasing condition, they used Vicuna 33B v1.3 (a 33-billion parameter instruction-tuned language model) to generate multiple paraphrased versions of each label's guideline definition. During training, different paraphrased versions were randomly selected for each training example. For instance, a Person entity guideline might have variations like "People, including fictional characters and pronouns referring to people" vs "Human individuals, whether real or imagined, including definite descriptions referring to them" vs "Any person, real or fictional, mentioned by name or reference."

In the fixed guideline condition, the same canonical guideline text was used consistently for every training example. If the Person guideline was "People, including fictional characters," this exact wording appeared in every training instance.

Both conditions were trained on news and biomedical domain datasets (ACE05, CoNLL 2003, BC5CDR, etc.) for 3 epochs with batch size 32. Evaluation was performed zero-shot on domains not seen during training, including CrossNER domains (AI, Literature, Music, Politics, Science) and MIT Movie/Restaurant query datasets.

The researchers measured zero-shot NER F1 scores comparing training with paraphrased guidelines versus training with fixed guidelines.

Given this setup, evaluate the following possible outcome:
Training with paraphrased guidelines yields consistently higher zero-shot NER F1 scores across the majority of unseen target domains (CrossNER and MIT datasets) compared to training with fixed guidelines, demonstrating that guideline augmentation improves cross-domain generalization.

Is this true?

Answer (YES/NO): NO